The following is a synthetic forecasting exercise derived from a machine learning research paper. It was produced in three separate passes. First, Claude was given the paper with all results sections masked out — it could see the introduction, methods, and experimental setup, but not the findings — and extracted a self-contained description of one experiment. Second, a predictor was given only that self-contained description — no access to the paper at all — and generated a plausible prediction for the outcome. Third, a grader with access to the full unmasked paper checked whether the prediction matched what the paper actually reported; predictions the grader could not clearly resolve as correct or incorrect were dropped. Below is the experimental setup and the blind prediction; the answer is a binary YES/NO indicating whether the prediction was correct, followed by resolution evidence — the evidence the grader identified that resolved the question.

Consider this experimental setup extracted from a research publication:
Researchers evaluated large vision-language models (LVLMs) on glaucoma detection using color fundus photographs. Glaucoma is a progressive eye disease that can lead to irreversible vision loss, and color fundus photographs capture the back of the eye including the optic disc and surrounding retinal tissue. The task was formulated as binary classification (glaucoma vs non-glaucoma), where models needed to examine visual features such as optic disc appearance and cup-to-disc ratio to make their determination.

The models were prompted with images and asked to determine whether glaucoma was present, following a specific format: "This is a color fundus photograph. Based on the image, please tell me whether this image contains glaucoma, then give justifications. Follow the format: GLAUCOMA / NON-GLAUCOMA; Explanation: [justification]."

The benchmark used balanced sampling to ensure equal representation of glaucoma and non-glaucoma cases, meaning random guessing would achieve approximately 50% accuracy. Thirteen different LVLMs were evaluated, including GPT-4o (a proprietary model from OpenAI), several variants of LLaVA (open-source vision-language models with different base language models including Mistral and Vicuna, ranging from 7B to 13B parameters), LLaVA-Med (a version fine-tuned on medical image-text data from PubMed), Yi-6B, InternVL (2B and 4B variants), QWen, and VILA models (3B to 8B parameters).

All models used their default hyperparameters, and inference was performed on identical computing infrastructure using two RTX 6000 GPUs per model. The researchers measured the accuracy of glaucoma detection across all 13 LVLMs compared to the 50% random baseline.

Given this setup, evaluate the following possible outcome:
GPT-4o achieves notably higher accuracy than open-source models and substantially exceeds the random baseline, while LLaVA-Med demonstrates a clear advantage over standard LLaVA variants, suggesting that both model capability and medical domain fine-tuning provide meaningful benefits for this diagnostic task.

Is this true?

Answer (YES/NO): NO